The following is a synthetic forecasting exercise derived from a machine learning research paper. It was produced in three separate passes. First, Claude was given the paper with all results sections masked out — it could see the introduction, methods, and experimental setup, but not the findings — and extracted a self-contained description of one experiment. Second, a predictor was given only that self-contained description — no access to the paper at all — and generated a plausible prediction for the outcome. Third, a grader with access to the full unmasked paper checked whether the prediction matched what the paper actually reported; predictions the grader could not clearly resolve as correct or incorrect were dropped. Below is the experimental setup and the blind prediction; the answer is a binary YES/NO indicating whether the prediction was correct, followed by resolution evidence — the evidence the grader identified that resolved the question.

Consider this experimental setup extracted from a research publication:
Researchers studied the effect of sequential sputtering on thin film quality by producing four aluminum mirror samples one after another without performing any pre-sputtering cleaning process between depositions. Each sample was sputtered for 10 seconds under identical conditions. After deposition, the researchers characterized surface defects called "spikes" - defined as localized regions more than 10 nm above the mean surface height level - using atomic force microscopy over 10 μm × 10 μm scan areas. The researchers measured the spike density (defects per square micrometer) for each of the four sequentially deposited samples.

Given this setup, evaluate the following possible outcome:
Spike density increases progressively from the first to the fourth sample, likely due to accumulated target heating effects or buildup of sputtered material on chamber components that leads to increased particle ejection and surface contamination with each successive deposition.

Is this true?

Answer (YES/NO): NO